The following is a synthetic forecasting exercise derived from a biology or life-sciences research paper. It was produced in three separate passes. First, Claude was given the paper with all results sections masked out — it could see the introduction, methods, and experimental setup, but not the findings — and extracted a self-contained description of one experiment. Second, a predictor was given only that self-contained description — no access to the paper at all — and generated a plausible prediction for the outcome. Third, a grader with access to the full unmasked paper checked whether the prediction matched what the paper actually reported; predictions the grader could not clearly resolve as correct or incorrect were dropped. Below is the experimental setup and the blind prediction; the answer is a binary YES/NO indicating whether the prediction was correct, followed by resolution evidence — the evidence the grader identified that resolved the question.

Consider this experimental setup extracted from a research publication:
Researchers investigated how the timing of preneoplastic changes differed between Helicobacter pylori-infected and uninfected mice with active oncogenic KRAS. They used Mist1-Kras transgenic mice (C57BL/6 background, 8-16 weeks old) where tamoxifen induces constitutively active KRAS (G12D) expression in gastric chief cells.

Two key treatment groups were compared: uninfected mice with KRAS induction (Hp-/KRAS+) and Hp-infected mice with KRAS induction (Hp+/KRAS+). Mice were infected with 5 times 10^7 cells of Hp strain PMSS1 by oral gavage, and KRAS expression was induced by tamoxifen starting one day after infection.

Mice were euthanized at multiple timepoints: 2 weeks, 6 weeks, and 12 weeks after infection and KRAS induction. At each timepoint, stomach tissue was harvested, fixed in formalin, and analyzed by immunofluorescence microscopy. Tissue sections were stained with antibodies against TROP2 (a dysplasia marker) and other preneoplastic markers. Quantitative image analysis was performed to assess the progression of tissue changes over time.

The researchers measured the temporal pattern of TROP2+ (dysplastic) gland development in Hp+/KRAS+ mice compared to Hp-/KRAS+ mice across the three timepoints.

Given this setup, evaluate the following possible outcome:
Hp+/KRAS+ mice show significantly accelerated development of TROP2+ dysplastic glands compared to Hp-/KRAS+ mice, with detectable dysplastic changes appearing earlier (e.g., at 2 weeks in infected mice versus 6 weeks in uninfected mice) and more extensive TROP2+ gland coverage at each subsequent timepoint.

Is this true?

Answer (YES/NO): NO